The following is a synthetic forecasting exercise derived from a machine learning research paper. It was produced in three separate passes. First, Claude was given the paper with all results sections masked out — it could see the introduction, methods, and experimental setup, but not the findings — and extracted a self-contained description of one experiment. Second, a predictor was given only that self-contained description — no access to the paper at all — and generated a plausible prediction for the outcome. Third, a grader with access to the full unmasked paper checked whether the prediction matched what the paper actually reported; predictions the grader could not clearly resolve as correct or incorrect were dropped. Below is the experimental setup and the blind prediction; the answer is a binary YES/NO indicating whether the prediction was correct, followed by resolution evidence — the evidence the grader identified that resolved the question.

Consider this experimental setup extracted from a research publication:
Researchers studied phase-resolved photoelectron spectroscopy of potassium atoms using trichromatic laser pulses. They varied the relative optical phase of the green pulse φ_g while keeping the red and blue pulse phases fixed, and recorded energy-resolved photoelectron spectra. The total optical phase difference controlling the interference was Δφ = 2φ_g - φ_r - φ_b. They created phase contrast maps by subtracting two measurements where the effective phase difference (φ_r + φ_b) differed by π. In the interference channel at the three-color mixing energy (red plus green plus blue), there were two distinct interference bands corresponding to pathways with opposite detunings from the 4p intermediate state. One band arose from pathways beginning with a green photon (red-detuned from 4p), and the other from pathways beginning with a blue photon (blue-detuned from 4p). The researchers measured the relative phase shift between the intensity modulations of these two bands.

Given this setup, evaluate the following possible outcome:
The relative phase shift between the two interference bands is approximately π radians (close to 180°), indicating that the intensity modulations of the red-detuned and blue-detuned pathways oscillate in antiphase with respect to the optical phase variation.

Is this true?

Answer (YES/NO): YES